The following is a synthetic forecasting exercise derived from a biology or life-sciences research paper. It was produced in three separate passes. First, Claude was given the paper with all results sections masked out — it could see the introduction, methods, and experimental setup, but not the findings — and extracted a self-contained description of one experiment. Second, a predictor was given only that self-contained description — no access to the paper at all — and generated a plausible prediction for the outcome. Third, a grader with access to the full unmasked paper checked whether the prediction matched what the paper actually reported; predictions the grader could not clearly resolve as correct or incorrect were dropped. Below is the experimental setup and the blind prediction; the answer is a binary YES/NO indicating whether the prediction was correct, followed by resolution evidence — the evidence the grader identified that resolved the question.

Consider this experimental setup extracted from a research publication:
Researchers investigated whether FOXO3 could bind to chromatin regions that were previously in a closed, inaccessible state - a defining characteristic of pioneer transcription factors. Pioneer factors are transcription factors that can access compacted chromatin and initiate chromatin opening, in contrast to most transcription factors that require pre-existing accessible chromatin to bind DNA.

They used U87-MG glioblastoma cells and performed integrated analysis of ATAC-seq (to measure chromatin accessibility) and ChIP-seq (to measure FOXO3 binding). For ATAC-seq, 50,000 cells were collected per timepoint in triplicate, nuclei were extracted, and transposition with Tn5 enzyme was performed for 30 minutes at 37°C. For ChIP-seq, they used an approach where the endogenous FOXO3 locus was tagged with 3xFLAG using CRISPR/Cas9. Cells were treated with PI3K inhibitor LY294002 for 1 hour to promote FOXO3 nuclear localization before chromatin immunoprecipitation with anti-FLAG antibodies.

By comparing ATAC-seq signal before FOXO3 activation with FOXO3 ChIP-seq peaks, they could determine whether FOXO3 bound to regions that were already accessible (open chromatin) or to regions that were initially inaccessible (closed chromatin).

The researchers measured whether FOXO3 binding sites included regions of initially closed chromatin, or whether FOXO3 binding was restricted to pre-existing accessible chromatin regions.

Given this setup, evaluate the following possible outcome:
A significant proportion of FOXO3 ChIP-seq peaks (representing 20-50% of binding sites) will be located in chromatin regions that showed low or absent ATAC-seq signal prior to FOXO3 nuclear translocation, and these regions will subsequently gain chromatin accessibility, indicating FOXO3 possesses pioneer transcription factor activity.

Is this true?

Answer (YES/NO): NO